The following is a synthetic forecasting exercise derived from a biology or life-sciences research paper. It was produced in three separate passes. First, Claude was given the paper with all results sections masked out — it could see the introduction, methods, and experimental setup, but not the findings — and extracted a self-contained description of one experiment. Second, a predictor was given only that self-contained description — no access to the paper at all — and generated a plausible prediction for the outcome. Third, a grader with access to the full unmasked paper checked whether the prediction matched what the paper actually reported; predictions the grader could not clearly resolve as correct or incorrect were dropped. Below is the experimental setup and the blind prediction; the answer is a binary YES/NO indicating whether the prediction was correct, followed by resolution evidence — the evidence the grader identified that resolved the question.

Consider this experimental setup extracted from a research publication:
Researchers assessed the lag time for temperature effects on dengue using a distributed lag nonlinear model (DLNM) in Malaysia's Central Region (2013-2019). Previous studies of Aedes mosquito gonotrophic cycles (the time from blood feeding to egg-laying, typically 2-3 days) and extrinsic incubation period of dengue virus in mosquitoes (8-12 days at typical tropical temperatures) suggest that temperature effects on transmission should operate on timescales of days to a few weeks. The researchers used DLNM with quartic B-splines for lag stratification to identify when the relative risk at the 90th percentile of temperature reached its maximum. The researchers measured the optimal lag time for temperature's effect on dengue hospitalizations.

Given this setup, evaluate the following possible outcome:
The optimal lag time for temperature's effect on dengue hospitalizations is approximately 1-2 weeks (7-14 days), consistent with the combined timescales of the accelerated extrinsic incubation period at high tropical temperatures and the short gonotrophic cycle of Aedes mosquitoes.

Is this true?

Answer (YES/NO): YES